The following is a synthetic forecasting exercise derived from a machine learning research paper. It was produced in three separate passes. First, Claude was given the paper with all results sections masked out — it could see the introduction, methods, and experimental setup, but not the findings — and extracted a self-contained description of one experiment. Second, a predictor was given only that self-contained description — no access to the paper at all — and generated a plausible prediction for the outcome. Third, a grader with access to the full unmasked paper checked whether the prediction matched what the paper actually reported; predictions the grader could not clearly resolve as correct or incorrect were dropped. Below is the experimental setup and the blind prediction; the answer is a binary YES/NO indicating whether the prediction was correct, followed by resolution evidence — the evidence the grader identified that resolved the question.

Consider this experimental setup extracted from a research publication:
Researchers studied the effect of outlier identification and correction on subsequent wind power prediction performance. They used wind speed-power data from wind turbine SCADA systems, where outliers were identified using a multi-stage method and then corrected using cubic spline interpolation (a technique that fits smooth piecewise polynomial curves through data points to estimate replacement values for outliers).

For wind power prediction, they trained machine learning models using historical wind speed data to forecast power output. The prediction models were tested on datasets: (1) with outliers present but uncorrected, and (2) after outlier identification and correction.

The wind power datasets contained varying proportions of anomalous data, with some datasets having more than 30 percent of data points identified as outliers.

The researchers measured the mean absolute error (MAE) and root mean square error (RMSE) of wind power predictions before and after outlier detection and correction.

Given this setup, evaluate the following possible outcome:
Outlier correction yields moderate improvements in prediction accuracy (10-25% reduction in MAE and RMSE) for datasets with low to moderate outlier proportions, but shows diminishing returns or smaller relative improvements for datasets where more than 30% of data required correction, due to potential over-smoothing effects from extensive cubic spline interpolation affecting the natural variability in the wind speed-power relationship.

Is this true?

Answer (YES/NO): NO